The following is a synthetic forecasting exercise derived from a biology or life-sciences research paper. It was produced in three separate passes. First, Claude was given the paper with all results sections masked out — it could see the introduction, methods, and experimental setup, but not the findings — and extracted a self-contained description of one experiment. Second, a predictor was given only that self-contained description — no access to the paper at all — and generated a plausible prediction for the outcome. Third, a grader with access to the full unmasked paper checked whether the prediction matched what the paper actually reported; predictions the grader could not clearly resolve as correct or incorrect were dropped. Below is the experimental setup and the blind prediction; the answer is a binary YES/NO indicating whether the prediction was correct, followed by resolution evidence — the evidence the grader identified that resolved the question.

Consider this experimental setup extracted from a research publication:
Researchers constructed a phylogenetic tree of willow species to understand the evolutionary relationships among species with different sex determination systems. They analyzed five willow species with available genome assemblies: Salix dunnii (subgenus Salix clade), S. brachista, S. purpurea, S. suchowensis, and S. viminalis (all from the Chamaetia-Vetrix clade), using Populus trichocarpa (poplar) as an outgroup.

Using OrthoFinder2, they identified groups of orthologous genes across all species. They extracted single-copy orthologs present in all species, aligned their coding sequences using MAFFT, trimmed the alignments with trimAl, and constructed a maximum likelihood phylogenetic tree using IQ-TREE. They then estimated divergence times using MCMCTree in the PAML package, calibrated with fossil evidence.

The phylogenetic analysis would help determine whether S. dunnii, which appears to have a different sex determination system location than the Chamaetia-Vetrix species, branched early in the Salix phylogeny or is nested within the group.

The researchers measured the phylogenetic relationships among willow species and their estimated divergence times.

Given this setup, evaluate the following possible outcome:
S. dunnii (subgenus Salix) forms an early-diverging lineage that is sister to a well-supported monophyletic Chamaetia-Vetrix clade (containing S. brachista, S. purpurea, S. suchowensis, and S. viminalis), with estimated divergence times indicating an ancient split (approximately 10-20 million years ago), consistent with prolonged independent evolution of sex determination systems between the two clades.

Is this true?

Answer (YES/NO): NO